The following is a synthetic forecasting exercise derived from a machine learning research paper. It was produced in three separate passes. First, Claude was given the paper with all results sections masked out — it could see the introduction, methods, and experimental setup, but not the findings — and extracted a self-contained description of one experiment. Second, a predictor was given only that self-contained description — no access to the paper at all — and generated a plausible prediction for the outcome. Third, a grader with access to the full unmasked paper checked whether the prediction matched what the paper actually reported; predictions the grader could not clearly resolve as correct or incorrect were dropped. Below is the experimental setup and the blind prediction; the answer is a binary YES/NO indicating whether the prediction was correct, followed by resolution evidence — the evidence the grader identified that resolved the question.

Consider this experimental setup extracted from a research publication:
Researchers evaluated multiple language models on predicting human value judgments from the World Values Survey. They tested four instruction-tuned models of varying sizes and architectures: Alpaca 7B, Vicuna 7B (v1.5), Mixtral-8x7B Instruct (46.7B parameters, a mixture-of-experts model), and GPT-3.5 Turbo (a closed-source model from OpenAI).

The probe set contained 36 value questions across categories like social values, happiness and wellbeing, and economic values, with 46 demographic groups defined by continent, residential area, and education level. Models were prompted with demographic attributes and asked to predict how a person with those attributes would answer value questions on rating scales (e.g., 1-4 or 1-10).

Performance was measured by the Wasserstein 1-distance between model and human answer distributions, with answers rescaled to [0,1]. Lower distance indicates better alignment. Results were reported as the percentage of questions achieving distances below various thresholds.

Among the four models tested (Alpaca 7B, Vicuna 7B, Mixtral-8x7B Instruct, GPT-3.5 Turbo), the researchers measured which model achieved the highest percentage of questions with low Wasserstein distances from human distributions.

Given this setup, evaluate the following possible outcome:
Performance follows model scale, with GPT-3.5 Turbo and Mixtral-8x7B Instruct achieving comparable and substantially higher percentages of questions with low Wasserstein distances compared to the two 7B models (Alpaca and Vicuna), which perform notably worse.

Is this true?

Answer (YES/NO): YES